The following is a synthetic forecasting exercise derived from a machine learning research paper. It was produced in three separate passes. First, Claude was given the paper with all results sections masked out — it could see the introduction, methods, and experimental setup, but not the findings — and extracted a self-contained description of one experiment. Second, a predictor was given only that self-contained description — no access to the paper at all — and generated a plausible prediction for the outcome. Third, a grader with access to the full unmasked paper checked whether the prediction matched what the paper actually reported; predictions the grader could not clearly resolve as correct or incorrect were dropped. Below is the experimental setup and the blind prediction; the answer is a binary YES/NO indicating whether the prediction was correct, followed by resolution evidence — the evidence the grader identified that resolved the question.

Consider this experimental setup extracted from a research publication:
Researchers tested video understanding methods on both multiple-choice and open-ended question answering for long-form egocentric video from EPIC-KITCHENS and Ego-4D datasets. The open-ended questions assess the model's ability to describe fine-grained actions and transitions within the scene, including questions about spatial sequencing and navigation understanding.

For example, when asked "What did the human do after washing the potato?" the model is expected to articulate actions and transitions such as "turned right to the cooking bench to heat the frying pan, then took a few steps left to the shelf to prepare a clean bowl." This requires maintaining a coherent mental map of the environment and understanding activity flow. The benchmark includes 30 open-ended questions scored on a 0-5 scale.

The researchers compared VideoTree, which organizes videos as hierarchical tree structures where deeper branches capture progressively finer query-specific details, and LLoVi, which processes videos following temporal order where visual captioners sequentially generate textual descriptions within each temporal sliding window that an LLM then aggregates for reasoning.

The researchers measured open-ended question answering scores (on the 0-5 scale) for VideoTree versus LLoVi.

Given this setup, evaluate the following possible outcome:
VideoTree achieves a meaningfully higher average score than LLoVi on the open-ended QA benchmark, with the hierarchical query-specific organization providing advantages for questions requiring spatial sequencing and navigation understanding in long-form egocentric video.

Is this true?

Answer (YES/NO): NO